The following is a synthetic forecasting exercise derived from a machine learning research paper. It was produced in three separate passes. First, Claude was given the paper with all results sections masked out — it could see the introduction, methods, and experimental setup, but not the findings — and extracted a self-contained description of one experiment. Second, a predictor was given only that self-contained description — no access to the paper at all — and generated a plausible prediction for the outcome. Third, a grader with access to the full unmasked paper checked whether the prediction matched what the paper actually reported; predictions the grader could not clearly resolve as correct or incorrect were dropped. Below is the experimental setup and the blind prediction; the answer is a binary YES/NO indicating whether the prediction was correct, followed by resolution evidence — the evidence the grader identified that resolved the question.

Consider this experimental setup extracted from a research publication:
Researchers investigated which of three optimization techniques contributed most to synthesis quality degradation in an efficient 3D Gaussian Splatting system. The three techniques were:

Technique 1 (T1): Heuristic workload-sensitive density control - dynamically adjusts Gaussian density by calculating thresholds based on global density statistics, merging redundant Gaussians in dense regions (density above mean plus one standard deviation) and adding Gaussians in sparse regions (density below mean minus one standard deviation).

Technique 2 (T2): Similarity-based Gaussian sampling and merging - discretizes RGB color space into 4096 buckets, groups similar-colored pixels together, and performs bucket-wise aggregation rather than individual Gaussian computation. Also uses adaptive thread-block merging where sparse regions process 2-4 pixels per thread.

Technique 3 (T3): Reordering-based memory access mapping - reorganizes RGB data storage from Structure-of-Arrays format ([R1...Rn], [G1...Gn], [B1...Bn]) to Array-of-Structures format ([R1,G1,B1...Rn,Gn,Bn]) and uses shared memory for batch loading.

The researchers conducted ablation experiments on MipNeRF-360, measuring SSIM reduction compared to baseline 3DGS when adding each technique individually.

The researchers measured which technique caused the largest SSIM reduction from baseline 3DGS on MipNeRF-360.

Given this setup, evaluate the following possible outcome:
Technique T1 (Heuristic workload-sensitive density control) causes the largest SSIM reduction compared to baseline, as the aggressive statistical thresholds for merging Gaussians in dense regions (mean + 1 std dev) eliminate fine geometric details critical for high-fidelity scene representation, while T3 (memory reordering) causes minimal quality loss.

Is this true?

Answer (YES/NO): NO